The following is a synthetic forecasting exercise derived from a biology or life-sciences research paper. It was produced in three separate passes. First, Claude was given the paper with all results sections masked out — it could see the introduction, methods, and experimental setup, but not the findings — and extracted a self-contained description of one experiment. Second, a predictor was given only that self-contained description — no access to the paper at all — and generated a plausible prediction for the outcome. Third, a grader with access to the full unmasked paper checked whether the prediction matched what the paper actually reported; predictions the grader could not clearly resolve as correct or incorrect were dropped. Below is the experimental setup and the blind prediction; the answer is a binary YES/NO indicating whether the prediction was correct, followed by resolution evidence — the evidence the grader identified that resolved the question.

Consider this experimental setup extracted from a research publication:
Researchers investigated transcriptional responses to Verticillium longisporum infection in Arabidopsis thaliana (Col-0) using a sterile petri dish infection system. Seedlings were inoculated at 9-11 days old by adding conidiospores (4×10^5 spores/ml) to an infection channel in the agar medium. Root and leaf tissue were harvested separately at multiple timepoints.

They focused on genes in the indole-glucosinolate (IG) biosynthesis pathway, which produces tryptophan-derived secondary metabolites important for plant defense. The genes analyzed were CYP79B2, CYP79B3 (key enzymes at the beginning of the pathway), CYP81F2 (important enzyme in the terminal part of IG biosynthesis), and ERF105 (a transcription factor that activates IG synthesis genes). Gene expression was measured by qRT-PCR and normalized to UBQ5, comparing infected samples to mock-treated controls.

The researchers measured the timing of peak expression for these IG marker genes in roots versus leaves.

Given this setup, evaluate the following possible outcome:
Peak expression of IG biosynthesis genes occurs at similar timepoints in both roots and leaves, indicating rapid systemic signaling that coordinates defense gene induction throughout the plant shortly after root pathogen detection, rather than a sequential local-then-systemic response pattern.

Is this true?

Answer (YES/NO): NO